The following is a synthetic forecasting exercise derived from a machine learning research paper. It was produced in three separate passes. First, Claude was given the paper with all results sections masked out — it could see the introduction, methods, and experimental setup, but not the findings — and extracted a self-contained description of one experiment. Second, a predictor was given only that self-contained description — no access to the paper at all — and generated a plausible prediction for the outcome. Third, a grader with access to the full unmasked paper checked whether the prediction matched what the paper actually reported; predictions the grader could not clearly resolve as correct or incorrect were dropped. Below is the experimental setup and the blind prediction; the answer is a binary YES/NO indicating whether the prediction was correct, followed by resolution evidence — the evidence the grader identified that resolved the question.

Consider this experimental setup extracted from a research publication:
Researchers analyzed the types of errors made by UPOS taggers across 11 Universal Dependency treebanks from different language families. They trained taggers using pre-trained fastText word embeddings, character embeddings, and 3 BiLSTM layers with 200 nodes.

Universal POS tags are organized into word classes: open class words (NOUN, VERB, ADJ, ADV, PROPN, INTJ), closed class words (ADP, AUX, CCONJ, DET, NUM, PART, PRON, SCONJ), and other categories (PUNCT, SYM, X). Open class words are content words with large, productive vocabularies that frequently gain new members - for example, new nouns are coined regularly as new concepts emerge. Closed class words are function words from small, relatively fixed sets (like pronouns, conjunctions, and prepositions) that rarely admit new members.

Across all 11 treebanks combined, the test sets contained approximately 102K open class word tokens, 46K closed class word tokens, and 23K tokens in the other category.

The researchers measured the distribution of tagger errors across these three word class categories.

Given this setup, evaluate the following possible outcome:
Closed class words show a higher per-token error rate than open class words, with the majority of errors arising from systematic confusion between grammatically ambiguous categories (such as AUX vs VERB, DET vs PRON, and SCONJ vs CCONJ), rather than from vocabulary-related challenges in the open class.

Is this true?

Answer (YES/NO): NO